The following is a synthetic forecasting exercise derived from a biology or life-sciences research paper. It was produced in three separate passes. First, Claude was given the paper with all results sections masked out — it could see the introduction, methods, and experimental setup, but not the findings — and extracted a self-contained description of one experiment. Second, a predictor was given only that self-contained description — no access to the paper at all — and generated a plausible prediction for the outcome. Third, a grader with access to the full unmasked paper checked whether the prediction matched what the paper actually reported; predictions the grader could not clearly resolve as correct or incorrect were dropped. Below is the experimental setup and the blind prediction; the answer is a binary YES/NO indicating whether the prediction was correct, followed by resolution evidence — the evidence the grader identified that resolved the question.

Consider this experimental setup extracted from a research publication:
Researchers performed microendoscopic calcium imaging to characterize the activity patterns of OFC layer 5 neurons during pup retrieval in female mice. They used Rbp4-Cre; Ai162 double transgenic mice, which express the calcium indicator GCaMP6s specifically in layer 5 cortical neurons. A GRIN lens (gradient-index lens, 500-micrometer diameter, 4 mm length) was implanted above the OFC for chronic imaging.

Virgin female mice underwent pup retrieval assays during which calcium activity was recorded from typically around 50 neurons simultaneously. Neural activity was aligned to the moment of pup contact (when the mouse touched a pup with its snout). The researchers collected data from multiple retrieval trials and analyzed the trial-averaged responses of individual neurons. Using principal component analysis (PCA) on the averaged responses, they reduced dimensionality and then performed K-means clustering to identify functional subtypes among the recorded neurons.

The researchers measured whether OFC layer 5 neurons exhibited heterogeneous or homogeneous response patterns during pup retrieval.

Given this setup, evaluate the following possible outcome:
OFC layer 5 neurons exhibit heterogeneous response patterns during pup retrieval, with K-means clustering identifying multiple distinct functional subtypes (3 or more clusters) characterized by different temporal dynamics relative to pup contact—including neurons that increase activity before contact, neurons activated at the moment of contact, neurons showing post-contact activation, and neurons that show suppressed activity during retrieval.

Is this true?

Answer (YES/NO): YES